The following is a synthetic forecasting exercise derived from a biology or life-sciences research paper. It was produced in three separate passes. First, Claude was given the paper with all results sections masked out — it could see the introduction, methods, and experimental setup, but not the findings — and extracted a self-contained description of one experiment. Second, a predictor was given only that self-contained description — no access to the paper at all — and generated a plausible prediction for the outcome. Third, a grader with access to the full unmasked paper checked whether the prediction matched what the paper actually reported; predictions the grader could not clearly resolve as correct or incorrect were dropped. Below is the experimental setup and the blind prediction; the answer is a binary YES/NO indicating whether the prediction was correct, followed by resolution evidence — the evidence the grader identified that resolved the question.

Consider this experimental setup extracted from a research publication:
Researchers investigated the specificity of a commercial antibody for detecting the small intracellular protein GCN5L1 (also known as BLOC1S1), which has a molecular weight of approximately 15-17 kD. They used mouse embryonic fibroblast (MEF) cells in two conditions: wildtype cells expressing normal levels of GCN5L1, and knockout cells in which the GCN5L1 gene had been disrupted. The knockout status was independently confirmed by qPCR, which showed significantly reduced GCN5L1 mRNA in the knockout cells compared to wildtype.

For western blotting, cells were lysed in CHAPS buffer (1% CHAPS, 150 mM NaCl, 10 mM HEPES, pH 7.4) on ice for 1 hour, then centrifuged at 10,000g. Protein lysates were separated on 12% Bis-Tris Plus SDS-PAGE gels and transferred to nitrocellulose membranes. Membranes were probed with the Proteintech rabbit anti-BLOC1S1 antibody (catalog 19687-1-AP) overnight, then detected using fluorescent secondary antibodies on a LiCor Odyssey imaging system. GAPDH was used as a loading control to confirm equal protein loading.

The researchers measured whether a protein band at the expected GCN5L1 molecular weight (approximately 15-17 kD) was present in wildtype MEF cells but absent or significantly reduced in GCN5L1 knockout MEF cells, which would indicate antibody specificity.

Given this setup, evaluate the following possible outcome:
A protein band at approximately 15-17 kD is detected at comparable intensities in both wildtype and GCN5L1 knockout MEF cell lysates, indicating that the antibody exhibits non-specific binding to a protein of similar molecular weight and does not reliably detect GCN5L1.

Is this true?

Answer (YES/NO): NO